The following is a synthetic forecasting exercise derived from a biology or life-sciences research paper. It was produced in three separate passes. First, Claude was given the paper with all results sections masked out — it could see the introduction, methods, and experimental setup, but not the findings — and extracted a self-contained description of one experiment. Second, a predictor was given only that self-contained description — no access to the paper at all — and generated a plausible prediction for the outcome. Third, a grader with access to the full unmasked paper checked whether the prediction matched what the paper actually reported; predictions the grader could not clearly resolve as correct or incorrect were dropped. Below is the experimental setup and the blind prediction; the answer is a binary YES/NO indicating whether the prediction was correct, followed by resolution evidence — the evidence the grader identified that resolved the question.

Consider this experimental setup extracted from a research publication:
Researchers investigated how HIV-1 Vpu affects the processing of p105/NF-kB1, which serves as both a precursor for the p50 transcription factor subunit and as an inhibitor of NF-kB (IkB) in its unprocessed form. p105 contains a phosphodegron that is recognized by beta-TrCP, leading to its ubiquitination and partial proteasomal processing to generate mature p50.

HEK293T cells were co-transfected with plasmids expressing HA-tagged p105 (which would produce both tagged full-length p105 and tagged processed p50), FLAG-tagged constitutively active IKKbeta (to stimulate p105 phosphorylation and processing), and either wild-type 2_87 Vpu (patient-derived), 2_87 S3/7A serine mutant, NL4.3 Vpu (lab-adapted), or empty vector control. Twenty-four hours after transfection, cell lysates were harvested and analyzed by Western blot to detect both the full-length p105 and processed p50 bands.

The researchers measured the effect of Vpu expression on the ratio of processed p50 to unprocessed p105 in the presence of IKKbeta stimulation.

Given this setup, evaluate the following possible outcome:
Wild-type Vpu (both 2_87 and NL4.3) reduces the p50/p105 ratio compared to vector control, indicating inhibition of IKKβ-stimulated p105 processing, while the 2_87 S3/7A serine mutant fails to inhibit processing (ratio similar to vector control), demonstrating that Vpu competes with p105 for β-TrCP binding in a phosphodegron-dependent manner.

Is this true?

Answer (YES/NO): NO